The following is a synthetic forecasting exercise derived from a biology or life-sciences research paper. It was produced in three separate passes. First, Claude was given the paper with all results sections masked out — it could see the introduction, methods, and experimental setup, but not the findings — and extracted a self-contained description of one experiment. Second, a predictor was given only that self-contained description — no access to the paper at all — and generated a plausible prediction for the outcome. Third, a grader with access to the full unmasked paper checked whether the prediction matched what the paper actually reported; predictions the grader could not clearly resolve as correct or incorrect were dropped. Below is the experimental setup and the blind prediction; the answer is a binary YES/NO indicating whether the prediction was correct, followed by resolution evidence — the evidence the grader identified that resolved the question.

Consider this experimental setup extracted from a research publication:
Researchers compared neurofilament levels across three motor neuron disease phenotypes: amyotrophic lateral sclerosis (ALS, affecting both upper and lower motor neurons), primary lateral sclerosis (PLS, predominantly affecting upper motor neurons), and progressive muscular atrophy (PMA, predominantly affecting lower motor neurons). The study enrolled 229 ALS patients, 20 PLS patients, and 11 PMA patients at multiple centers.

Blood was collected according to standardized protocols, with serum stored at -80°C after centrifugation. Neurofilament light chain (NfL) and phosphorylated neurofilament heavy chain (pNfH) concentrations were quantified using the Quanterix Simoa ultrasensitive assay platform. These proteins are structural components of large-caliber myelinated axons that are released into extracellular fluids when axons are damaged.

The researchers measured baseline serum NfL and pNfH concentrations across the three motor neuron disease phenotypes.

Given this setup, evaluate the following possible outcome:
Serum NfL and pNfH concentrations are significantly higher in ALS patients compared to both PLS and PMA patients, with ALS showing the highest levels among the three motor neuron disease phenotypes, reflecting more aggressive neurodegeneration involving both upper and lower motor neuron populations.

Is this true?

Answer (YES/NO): NO